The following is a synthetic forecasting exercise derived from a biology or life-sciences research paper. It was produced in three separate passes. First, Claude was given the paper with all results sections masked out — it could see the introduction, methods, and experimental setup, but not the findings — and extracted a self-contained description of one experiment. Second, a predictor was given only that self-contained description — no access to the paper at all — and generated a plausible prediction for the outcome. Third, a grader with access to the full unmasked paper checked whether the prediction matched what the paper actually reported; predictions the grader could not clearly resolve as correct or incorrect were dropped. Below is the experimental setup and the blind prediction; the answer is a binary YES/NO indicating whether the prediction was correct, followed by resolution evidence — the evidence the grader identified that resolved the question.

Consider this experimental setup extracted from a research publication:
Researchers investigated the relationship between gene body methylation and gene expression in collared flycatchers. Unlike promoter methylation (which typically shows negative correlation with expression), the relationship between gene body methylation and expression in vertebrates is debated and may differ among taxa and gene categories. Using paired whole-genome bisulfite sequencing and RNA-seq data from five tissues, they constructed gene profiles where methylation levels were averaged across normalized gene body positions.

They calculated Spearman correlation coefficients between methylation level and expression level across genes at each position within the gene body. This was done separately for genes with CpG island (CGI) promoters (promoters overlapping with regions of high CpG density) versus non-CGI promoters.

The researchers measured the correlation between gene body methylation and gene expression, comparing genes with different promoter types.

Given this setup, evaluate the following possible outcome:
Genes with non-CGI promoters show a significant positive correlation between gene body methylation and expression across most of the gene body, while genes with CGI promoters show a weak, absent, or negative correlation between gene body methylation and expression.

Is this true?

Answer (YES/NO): NO